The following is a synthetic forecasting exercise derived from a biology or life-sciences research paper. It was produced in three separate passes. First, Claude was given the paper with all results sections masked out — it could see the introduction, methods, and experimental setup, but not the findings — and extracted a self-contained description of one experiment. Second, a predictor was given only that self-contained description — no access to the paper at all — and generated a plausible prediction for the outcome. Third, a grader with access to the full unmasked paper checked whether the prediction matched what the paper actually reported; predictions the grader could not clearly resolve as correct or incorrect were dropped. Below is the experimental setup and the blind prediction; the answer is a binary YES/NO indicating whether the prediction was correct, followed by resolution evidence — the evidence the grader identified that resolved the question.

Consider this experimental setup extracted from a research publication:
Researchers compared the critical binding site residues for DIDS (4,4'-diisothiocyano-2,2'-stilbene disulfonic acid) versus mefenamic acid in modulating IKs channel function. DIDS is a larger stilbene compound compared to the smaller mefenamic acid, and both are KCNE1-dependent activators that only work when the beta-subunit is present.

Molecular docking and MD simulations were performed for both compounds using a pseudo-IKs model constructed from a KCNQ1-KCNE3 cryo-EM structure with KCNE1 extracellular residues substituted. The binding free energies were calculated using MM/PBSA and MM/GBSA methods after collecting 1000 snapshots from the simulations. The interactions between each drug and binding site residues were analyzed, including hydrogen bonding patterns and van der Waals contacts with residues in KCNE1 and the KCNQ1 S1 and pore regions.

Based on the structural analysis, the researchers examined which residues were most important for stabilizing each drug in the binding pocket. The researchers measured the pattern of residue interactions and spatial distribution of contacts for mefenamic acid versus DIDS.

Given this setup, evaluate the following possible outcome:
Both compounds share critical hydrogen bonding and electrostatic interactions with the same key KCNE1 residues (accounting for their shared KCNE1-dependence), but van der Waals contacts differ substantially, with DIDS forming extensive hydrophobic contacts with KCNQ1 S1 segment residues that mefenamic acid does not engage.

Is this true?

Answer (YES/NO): NO